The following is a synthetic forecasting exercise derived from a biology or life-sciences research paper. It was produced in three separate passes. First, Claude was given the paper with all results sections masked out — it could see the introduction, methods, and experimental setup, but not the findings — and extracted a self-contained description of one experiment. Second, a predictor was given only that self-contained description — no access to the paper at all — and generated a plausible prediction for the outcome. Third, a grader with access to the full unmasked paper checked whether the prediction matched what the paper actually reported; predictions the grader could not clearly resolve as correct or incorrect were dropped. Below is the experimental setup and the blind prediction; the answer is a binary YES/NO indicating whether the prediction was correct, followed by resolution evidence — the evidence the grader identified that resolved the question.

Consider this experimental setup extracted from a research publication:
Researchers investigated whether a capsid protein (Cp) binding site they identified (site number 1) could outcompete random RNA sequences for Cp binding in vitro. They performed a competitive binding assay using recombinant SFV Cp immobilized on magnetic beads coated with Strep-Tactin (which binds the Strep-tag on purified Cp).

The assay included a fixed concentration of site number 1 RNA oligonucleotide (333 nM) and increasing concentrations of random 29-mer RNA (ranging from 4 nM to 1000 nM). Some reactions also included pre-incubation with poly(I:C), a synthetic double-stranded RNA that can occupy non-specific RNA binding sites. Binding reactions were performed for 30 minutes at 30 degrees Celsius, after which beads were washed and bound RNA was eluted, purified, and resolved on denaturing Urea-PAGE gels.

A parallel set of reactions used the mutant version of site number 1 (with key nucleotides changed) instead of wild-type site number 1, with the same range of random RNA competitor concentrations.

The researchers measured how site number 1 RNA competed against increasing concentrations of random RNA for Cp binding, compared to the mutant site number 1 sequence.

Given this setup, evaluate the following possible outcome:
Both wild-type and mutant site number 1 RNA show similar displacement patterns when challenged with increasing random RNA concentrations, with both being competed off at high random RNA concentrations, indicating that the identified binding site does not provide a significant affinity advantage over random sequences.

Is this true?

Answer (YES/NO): NO